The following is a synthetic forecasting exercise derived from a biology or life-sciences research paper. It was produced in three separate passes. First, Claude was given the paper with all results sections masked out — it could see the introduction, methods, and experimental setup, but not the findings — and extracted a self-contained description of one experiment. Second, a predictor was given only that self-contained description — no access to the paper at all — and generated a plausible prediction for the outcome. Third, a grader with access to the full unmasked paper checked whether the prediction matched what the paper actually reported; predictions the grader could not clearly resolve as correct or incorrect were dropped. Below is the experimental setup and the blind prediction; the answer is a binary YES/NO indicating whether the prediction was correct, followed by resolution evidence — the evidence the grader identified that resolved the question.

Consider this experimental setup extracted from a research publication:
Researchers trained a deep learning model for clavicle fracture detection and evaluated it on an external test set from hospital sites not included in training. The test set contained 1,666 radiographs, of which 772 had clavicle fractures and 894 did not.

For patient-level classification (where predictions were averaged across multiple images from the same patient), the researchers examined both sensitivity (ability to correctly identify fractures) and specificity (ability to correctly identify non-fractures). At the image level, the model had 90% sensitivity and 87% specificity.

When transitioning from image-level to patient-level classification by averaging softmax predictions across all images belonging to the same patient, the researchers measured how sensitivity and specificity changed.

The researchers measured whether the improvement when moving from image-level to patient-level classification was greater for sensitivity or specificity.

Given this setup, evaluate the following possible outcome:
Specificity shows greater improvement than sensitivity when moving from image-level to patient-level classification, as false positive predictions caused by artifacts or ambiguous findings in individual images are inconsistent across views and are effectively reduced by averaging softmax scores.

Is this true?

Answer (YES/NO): YES